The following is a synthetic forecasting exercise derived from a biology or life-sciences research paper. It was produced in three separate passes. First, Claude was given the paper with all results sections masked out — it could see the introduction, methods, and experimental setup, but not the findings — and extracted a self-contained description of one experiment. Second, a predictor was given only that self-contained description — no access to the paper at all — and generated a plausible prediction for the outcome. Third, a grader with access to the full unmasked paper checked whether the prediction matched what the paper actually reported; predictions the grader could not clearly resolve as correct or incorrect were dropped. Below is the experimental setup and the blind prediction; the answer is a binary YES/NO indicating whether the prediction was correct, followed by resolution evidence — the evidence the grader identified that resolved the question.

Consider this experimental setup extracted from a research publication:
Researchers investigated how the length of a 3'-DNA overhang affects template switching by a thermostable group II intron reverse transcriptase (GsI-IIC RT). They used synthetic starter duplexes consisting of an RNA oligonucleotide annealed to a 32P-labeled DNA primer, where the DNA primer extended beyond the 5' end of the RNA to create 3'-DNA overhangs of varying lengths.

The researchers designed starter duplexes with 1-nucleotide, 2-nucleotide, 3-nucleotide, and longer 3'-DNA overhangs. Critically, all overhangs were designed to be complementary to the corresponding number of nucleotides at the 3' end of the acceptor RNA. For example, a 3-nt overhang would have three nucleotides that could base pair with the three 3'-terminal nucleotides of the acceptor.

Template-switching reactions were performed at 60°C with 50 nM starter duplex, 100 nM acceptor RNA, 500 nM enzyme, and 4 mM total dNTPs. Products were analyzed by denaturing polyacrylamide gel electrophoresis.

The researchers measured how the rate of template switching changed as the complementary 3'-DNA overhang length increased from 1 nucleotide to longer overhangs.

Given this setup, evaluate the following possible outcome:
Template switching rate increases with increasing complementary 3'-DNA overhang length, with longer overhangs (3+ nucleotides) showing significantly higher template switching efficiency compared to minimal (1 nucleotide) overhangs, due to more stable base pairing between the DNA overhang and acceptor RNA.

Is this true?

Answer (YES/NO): NO